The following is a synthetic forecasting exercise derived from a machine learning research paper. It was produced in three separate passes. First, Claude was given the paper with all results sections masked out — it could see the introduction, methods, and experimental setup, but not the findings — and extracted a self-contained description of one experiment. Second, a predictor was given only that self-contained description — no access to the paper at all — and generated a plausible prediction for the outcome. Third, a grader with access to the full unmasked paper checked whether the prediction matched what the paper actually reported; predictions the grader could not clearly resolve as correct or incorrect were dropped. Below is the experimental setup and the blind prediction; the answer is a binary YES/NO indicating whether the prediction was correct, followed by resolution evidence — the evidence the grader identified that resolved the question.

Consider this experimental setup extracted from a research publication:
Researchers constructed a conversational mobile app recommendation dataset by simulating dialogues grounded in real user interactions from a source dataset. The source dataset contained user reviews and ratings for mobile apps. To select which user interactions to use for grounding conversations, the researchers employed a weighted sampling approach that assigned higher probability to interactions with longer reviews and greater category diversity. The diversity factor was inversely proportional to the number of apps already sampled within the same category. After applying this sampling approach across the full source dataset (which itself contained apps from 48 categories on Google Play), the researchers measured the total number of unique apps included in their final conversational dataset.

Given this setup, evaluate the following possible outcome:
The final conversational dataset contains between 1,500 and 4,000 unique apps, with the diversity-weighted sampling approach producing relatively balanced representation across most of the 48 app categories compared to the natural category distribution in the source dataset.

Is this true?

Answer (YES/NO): NO